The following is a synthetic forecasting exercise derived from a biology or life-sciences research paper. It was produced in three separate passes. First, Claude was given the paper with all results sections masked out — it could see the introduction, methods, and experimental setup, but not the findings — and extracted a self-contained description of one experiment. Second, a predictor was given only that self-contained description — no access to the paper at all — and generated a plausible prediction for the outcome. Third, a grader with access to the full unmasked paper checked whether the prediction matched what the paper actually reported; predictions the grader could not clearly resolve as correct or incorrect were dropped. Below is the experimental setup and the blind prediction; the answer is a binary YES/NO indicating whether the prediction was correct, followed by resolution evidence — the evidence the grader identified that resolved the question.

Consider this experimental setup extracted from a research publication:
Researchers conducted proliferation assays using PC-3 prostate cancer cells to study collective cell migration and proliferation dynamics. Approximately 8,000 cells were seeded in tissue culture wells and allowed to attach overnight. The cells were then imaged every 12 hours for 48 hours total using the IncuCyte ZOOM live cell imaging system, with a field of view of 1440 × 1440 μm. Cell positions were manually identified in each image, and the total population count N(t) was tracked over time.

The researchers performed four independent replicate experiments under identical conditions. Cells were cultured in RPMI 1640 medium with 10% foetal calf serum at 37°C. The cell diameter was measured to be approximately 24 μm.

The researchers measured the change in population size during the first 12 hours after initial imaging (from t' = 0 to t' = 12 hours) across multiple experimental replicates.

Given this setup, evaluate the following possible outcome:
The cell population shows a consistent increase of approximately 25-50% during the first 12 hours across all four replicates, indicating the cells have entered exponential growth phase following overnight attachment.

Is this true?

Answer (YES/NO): NO